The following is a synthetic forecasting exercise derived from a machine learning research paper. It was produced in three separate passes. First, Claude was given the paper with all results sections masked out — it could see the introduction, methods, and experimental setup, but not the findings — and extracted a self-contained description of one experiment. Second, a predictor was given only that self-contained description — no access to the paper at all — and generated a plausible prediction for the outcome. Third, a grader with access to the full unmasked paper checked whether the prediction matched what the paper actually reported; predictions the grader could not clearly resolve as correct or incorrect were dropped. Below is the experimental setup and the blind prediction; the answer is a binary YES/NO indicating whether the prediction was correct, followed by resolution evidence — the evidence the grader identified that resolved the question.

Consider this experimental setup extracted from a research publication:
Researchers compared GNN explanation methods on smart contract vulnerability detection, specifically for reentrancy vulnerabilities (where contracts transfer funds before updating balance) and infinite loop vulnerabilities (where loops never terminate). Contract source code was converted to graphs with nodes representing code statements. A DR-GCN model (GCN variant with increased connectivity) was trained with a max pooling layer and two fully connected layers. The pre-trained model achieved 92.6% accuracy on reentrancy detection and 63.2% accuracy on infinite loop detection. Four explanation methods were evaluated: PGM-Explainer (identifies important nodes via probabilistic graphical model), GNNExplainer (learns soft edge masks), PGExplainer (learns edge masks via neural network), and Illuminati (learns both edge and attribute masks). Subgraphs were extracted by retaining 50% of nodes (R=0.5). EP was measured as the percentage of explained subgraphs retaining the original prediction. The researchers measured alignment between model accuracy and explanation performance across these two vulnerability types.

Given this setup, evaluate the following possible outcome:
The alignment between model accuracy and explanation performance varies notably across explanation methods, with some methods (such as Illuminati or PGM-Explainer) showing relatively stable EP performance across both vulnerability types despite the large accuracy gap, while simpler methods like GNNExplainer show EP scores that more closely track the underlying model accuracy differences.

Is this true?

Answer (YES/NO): NO